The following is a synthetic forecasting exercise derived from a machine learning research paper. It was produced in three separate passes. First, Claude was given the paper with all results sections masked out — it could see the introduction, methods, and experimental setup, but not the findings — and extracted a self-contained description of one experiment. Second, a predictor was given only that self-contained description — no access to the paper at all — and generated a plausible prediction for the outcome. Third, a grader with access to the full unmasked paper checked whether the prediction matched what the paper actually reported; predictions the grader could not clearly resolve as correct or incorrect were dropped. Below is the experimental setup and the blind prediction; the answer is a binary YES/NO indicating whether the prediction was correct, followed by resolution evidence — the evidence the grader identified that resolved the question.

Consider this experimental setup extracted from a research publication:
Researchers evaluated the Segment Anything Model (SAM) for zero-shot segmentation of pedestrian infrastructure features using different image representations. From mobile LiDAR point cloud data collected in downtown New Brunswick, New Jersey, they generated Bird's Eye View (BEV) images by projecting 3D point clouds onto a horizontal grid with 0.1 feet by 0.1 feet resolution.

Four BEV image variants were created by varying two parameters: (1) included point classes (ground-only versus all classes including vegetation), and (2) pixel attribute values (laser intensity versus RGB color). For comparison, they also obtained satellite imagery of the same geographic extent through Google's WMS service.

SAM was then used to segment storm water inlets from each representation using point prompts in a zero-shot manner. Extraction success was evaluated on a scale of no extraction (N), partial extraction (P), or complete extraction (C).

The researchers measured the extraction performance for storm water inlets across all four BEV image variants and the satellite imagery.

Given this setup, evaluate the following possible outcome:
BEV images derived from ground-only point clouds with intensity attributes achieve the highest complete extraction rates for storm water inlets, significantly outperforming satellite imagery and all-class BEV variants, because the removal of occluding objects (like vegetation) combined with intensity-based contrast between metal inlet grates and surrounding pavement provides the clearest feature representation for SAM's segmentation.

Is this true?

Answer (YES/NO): NO